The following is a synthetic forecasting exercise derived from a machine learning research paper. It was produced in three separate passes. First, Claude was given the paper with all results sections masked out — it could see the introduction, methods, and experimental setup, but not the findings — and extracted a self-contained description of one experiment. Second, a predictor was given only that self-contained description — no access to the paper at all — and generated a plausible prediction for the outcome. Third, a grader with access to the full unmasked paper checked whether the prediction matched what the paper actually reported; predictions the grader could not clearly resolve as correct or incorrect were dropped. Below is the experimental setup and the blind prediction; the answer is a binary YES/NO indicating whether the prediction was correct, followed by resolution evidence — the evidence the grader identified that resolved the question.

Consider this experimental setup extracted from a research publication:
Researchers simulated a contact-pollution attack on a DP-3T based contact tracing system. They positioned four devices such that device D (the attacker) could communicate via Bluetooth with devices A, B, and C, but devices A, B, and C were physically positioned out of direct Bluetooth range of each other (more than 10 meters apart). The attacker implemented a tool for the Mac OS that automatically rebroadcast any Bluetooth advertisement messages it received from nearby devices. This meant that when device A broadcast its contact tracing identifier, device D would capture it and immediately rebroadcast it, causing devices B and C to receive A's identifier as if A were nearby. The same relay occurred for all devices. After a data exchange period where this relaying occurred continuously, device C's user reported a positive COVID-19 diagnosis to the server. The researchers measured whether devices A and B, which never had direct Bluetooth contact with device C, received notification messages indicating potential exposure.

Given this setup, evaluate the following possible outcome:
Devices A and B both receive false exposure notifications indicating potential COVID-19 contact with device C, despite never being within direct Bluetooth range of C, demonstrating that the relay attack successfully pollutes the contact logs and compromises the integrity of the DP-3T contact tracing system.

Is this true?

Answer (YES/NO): YES